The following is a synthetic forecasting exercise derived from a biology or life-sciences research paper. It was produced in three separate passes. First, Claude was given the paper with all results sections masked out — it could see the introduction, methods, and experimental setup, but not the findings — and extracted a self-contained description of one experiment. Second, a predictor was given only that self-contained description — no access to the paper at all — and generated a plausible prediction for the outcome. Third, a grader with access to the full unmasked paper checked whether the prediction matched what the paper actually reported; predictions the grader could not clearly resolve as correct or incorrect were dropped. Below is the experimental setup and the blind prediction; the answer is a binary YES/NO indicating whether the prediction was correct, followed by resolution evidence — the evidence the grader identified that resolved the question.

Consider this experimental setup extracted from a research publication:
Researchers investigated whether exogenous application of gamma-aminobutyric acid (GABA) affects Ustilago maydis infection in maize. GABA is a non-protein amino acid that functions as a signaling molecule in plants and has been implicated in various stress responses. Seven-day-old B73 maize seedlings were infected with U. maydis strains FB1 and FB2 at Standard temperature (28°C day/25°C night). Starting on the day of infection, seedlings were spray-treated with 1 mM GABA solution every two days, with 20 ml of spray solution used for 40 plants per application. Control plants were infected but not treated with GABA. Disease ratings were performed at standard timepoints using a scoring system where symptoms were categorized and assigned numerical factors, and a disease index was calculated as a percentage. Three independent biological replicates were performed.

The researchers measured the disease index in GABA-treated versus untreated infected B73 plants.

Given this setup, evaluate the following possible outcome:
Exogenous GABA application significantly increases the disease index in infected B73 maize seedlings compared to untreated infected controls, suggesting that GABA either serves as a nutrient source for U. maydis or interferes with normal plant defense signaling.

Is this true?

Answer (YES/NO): YES